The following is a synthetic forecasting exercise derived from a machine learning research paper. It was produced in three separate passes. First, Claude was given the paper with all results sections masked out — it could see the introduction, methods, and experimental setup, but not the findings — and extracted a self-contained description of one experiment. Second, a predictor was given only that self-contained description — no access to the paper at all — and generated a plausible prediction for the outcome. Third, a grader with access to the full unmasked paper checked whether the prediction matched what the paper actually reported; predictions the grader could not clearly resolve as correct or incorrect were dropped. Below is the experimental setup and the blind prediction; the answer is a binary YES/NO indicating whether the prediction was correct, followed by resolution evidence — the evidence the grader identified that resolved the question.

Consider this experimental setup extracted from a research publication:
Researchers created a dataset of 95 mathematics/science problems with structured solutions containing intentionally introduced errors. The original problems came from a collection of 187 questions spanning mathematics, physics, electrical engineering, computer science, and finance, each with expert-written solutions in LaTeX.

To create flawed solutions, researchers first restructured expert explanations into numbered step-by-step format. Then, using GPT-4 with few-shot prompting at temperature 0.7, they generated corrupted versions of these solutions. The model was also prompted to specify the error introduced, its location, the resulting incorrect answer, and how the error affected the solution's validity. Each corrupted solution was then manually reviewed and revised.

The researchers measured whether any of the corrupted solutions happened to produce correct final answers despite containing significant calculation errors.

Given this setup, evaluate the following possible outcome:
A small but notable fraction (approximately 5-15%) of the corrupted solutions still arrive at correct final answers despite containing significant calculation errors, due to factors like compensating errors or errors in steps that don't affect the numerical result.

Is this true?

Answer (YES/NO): NO